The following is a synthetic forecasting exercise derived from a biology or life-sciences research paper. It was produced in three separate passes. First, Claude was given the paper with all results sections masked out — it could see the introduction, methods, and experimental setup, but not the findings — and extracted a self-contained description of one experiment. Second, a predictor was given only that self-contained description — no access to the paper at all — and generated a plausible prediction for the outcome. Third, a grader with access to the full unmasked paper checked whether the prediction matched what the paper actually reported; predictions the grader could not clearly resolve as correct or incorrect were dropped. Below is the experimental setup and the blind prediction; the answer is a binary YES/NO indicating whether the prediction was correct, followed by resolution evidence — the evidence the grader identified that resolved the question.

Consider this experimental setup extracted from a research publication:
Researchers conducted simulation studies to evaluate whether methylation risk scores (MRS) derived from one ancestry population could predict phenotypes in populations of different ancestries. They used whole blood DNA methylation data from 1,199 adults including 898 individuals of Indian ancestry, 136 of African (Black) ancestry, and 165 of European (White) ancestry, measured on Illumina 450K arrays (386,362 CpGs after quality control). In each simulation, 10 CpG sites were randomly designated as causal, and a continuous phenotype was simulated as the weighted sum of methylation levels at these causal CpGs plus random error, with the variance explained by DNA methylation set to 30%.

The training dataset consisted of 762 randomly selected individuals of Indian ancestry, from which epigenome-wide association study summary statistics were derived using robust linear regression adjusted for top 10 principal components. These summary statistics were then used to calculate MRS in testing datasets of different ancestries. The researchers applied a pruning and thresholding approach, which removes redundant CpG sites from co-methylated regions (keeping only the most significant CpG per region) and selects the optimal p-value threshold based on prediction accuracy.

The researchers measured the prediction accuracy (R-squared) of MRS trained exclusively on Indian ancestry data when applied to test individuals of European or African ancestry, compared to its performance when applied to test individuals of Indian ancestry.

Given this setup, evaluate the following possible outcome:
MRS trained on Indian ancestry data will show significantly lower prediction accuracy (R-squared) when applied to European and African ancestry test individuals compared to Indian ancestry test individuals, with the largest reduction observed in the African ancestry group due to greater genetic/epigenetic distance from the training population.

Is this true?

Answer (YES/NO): NO